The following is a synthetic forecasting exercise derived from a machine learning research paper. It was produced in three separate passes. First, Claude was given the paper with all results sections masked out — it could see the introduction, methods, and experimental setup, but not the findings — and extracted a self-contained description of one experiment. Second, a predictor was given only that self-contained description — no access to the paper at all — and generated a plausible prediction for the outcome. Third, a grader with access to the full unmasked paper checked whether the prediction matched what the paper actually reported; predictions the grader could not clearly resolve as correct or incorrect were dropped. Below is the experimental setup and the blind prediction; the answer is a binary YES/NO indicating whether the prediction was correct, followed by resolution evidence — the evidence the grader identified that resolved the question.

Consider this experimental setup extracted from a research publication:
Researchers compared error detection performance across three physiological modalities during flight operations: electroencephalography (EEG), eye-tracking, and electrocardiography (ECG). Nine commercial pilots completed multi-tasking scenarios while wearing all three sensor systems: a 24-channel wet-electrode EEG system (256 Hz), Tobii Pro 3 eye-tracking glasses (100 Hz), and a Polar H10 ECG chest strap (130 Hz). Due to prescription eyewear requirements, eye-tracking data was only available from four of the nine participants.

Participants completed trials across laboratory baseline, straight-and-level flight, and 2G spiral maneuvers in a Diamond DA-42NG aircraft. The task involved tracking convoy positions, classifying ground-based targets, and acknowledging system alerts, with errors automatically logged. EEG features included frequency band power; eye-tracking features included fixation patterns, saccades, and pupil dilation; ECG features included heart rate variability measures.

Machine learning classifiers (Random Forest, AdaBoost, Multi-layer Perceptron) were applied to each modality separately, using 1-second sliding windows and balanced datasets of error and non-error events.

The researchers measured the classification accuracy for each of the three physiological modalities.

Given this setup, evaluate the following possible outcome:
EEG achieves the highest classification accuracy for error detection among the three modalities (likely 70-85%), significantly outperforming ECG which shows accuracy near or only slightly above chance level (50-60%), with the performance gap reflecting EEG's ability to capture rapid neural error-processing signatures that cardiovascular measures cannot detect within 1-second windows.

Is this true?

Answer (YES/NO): NO